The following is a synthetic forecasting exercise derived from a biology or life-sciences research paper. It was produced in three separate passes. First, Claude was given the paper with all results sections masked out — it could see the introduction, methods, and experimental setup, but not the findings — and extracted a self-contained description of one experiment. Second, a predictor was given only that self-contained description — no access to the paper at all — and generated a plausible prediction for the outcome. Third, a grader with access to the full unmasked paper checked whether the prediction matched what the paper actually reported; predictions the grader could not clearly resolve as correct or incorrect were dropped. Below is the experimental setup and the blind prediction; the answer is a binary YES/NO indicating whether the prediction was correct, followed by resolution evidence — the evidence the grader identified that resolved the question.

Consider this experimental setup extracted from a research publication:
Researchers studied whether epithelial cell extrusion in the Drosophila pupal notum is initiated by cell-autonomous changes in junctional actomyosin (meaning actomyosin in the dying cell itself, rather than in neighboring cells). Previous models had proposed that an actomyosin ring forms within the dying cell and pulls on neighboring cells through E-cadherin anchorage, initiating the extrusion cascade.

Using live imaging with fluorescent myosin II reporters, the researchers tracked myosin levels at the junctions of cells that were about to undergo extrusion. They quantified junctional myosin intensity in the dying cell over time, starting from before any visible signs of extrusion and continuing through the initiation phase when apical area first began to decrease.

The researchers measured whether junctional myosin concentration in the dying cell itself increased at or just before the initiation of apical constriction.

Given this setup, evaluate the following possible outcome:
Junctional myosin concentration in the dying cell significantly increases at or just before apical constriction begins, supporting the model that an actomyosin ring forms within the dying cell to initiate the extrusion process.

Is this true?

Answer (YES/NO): NO